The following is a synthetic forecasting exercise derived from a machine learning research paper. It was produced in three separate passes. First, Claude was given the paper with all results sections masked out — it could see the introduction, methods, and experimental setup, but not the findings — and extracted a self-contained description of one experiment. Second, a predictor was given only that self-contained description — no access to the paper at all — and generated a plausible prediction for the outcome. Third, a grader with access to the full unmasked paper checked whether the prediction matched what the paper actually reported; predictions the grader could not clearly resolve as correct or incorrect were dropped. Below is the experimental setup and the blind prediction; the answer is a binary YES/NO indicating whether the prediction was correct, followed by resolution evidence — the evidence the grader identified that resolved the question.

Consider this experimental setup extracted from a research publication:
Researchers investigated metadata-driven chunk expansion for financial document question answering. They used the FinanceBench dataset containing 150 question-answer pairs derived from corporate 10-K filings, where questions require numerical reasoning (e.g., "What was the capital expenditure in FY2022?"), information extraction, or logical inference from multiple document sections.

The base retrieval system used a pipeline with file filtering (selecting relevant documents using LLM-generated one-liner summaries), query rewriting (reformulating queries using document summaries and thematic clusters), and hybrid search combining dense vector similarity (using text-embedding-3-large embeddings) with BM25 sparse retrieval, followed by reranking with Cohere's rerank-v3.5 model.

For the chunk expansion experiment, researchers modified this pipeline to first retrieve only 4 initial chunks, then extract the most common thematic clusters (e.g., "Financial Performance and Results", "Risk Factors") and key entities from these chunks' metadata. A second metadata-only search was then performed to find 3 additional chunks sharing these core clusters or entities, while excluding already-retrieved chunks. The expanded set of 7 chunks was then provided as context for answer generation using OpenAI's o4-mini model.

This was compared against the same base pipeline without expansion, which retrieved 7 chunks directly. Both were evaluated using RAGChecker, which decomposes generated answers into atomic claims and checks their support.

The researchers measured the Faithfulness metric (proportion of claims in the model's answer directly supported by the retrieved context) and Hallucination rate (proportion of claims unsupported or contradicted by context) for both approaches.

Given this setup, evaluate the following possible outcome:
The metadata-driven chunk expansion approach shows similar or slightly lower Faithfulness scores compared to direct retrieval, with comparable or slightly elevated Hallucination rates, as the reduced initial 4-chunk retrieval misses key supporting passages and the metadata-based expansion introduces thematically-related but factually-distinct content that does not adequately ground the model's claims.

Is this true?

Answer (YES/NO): NO